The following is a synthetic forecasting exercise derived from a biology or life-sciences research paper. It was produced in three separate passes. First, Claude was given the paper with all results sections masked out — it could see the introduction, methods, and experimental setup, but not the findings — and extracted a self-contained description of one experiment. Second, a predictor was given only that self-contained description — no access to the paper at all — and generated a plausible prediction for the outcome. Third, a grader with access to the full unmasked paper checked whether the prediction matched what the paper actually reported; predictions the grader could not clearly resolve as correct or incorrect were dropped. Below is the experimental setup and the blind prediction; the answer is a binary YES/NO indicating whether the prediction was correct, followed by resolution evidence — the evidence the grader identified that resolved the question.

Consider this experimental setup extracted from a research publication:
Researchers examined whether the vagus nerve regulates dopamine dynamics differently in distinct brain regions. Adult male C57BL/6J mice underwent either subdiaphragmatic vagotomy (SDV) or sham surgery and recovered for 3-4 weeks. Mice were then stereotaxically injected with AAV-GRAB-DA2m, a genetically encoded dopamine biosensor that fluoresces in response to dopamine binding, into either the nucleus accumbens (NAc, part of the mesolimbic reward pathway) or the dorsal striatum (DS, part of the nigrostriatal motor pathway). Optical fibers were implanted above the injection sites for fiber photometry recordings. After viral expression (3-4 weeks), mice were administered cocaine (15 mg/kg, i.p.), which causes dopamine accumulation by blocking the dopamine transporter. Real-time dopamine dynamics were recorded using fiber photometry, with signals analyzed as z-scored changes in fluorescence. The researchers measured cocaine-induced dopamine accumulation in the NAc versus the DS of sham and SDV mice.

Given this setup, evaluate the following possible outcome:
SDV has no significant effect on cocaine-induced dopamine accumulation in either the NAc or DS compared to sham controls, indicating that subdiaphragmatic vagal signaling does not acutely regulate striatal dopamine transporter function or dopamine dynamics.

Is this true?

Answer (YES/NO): NO